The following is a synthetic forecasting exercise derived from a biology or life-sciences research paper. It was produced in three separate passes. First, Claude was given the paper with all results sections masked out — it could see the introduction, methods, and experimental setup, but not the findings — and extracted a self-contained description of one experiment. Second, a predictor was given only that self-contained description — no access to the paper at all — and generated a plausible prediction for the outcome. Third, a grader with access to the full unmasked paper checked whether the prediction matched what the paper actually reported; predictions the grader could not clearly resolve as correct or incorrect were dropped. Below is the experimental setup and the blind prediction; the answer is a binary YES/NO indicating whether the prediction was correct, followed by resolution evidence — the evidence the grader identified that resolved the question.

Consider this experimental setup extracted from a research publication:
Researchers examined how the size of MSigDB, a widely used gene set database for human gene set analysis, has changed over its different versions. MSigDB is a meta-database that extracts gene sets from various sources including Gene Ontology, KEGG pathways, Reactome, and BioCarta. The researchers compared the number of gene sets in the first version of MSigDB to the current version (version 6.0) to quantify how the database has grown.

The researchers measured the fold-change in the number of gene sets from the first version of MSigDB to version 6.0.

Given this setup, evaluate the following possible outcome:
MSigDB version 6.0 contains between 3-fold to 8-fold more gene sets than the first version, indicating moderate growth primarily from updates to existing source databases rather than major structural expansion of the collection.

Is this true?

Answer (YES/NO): NO